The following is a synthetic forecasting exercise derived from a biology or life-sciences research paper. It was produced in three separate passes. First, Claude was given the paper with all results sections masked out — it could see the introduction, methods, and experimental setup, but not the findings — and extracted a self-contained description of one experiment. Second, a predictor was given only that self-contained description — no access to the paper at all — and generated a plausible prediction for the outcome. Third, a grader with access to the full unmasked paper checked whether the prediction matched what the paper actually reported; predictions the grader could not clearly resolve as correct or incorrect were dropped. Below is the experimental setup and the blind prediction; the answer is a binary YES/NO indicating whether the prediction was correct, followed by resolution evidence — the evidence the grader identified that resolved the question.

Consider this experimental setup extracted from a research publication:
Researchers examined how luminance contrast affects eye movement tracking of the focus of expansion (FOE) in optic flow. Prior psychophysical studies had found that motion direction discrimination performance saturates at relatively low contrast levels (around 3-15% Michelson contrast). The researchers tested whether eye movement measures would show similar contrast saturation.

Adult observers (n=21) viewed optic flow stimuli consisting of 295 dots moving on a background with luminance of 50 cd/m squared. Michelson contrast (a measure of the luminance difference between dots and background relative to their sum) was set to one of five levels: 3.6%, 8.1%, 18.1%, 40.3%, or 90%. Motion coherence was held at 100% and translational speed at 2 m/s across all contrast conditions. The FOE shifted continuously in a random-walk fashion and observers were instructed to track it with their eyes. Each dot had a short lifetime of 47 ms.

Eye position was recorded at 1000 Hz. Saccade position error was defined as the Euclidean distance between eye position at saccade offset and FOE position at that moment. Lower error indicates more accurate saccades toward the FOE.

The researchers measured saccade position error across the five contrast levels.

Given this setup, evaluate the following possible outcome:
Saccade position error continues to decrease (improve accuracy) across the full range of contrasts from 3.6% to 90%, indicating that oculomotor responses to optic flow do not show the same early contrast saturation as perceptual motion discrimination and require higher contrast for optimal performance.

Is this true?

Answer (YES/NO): NO